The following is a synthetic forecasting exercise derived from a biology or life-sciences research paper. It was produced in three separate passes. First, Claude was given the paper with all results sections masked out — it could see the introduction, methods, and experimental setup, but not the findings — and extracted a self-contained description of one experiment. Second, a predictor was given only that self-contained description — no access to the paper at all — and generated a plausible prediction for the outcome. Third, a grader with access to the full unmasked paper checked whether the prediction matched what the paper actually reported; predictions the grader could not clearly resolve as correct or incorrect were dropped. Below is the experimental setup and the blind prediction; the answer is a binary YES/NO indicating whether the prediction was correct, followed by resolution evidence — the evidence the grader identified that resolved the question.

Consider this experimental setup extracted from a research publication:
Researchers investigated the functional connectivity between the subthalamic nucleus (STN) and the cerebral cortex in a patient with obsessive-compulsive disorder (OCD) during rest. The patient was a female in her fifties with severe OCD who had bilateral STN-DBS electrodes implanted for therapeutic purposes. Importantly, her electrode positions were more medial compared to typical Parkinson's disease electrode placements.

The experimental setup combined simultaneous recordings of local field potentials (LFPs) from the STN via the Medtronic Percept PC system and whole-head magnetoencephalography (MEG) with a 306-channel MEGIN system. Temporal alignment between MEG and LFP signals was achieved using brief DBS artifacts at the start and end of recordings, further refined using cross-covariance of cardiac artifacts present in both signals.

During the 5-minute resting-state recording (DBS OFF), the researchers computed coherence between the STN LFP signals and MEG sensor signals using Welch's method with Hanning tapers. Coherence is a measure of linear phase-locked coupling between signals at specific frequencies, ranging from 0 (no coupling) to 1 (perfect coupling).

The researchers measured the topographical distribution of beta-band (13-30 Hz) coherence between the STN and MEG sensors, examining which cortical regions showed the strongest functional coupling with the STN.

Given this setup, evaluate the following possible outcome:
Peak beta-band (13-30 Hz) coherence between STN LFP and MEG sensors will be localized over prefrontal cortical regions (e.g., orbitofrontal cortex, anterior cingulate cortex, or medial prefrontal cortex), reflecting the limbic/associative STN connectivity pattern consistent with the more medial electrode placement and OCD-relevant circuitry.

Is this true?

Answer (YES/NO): NO